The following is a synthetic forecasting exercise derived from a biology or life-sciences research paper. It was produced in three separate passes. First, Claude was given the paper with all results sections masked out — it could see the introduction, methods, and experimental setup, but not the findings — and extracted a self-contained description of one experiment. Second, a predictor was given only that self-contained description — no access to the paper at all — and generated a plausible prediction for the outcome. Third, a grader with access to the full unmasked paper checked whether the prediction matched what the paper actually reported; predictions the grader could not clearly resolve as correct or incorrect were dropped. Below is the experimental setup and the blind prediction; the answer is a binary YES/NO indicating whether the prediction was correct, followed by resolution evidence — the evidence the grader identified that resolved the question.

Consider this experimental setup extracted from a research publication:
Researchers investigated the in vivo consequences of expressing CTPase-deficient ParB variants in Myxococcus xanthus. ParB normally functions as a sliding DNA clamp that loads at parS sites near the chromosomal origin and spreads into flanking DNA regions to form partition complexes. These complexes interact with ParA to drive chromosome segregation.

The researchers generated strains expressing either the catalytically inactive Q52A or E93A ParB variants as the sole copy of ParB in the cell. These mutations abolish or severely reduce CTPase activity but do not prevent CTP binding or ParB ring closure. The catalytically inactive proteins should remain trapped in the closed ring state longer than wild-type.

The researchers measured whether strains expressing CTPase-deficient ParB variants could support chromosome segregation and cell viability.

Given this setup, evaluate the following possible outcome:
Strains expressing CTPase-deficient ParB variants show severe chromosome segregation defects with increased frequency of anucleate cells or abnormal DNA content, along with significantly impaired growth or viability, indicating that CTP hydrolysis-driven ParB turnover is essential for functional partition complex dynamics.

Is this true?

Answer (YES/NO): YES